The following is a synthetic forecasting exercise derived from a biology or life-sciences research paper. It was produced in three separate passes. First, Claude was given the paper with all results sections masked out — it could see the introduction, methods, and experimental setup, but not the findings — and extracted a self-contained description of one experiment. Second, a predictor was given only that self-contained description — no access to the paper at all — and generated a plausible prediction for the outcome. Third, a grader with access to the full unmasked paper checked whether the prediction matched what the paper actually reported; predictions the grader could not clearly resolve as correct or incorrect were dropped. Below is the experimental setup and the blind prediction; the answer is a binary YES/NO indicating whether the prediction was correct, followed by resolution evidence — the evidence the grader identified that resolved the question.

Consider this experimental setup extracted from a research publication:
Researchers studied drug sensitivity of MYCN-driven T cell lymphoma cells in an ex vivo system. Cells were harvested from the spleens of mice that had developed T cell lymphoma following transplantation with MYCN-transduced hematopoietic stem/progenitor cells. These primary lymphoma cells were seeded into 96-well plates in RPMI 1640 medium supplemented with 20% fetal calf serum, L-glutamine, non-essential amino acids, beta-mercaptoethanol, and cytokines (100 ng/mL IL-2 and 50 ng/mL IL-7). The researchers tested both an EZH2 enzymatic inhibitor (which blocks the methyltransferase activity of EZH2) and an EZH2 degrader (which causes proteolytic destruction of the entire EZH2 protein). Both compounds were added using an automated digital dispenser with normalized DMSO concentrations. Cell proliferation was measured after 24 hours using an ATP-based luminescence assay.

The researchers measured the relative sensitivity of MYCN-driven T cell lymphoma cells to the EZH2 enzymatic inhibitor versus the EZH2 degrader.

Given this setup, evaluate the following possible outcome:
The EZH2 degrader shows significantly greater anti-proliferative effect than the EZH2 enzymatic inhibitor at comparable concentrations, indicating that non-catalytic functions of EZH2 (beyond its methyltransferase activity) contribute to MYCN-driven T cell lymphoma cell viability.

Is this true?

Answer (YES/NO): YES